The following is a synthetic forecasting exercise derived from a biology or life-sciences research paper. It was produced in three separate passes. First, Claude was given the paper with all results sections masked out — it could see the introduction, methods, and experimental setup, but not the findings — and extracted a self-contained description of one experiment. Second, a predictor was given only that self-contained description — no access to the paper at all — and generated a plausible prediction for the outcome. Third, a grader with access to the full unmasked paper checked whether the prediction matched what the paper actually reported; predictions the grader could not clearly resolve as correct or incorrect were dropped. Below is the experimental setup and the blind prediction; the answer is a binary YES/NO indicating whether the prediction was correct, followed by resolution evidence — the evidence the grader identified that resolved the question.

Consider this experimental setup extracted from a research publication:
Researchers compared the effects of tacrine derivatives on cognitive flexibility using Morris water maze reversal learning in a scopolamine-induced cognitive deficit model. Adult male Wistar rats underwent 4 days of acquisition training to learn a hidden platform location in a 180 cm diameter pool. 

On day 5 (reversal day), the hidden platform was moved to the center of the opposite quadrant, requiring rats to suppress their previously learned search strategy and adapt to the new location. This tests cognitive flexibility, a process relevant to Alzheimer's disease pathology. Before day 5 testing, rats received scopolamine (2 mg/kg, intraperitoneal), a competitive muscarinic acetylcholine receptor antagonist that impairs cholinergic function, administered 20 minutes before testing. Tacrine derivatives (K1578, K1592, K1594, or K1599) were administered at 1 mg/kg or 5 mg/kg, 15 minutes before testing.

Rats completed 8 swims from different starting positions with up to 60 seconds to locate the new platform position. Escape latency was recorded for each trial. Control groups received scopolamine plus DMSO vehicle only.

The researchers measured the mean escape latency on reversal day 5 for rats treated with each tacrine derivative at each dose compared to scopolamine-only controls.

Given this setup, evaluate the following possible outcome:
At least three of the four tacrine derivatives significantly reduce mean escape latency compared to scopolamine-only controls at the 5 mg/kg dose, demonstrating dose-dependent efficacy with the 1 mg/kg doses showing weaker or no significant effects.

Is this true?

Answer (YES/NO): NO